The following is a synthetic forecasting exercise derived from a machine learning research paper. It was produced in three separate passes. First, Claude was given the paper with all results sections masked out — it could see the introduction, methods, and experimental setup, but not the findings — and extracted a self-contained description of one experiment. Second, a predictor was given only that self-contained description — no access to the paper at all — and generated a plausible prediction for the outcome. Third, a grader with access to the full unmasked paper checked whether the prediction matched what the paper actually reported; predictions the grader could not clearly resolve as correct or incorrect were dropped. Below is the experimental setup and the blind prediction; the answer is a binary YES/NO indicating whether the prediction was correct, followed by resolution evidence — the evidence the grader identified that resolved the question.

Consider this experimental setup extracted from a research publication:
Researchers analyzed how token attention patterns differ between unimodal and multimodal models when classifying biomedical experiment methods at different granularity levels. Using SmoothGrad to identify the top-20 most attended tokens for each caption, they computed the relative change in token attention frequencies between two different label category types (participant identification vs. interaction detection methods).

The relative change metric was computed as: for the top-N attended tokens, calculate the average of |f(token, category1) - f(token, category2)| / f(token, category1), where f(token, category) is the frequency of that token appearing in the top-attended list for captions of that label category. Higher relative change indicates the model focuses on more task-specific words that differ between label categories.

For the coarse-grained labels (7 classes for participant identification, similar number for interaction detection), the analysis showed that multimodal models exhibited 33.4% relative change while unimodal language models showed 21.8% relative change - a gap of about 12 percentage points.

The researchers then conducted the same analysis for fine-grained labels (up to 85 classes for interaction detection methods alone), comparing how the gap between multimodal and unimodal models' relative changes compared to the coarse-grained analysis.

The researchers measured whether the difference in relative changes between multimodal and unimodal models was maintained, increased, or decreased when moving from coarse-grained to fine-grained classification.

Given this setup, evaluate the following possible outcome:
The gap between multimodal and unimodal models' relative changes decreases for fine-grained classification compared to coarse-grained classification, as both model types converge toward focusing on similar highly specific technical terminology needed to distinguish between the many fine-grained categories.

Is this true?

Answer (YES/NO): YES